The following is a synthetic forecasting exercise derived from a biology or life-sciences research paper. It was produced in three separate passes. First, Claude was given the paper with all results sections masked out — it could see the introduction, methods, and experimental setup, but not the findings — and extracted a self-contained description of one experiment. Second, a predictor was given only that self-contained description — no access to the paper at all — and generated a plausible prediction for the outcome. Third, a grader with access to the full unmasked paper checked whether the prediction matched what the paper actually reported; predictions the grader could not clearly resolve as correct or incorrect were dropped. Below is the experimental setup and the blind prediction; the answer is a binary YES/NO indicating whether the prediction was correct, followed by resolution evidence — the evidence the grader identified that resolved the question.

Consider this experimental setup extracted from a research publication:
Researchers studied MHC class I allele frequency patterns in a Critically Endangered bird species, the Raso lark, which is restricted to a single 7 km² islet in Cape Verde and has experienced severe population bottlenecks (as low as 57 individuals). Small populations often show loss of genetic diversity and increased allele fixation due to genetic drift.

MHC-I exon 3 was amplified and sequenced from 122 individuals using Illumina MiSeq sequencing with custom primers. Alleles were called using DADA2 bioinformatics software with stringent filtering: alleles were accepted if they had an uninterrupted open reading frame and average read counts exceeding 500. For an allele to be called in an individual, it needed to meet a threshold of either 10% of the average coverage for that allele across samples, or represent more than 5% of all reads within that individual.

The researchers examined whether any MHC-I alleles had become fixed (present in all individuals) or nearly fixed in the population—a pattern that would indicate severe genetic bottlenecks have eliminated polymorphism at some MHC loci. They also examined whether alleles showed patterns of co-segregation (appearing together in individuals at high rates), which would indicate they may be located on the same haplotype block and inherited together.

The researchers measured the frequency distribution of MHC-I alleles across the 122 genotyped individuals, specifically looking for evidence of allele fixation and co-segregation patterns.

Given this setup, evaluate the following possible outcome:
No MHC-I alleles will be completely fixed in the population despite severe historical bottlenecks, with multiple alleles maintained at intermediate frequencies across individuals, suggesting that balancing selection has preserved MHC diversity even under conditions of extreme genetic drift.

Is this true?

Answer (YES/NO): NO